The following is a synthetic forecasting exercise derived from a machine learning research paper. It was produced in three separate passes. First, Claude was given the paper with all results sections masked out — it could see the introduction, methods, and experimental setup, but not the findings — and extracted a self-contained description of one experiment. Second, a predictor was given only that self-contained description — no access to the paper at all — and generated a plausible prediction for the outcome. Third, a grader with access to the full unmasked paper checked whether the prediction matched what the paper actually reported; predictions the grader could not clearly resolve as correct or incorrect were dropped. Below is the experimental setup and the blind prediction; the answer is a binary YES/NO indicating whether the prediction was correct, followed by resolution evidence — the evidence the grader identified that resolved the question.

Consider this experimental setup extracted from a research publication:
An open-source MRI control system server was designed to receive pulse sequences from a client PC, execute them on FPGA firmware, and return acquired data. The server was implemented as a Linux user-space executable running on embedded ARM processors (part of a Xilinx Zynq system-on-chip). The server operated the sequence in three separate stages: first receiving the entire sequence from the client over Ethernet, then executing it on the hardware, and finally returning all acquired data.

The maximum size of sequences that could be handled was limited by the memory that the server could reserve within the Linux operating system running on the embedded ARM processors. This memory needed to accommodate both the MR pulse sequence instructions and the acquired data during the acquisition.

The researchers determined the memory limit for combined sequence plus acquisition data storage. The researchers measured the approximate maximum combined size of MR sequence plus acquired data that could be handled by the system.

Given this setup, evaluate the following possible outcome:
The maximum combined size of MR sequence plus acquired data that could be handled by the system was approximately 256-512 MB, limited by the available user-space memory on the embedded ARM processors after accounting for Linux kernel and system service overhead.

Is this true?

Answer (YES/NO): YES